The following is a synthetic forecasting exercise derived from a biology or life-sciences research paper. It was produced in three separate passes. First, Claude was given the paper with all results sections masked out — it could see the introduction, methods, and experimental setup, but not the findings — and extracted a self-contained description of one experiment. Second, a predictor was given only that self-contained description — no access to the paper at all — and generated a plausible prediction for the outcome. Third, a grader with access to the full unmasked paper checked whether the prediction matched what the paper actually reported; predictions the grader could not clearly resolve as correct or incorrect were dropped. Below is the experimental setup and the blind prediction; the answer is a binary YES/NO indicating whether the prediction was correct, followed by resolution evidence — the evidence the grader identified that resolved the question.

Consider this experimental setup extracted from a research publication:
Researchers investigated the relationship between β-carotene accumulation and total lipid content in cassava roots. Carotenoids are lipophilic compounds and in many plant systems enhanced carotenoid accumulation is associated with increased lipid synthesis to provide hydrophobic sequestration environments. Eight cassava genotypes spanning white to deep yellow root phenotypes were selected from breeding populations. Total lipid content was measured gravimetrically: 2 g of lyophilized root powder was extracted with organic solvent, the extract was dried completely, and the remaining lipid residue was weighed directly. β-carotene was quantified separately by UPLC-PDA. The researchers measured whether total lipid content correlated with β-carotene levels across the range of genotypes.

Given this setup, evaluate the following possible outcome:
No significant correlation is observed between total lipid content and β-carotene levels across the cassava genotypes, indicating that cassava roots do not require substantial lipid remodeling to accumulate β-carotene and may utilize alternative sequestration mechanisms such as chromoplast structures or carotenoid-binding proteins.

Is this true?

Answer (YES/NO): YES